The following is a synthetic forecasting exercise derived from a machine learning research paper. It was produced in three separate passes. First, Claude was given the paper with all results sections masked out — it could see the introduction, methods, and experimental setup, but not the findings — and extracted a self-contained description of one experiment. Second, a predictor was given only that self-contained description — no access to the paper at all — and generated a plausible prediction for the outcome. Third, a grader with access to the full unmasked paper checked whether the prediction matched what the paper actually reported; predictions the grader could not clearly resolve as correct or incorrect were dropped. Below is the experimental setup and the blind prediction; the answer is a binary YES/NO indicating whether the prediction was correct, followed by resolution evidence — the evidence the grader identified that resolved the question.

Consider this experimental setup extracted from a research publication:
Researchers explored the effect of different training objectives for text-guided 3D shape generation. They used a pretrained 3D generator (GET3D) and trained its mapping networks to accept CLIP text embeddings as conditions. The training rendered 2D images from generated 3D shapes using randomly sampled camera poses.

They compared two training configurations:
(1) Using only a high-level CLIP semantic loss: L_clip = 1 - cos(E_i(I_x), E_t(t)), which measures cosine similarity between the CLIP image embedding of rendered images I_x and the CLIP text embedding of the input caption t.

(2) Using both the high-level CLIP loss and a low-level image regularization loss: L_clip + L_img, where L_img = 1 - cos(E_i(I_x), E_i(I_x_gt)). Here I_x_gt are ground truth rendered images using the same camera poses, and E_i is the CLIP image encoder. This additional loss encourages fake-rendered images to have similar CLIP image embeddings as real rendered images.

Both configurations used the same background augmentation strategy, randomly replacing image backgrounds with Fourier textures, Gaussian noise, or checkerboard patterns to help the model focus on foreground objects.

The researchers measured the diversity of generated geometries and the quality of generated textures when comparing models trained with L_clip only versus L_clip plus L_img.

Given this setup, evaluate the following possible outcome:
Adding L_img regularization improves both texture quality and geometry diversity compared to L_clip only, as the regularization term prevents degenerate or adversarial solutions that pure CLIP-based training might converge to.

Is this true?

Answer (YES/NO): YES